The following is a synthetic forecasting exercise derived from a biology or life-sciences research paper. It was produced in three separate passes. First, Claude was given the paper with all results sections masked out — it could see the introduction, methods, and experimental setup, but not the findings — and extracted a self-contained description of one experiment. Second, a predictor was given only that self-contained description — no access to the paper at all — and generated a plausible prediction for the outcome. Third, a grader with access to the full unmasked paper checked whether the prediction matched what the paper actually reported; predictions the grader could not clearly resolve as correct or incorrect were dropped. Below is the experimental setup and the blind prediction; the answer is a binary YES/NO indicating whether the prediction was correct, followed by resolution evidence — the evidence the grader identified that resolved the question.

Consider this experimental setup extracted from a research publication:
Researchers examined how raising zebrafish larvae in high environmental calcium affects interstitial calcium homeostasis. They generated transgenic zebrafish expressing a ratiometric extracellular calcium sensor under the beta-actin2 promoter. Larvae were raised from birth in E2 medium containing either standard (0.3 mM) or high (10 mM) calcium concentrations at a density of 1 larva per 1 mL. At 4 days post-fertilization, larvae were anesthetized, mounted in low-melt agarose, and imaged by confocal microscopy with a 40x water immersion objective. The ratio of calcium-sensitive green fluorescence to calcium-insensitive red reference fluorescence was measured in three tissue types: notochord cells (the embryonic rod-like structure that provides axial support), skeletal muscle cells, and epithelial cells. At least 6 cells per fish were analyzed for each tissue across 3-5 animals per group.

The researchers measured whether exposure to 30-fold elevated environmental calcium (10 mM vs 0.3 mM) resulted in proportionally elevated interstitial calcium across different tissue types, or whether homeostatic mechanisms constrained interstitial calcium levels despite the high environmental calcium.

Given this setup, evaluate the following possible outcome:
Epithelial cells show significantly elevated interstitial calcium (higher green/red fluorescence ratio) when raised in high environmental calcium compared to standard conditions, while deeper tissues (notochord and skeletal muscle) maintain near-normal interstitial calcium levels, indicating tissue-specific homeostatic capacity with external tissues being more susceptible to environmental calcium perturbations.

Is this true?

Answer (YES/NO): NO